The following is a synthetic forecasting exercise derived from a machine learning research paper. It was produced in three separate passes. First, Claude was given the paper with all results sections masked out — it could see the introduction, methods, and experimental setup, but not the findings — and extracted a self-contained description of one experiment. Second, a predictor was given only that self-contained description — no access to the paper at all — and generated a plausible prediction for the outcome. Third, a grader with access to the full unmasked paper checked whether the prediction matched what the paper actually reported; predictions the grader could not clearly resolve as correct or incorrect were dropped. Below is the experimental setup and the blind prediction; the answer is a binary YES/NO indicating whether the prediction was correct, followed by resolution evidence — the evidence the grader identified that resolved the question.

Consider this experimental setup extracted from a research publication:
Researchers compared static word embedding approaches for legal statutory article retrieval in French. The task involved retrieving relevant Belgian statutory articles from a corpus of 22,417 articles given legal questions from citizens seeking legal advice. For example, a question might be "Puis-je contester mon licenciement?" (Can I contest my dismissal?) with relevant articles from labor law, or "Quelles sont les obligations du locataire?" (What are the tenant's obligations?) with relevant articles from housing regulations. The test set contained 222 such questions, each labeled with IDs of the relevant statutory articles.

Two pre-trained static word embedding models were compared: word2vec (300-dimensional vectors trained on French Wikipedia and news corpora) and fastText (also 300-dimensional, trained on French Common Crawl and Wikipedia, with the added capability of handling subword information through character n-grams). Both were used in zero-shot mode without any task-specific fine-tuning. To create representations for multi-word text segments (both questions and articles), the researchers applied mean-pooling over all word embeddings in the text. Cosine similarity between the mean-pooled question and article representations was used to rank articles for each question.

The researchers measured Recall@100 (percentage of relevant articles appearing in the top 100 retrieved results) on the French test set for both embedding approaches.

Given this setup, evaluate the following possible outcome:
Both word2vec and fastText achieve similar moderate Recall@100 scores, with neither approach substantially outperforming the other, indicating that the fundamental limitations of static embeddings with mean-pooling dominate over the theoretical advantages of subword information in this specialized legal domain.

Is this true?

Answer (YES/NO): NO